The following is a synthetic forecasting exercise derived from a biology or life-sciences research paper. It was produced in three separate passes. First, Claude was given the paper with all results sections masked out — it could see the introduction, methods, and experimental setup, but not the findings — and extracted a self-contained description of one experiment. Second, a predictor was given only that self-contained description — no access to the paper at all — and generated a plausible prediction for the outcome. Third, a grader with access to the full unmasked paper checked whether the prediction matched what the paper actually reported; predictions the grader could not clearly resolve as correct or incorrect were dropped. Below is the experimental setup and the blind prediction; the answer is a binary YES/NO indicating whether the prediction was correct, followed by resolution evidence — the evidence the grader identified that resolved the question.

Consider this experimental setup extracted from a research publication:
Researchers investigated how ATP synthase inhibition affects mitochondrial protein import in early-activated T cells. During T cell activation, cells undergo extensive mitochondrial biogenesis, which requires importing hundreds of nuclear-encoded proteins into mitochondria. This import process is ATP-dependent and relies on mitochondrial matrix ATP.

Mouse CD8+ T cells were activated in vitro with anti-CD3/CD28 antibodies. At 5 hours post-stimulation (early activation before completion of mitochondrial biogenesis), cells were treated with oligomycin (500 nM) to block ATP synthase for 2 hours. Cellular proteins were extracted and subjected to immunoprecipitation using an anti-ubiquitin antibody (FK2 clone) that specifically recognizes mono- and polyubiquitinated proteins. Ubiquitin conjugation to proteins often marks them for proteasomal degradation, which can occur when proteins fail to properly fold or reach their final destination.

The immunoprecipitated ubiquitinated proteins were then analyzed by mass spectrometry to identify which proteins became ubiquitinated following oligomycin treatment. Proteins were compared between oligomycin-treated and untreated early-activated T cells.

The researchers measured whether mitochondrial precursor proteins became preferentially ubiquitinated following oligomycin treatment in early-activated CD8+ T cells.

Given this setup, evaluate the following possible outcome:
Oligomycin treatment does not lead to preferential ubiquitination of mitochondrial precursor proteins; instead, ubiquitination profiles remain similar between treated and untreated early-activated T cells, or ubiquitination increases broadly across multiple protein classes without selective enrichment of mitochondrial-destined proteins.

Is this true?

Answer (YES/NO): NO